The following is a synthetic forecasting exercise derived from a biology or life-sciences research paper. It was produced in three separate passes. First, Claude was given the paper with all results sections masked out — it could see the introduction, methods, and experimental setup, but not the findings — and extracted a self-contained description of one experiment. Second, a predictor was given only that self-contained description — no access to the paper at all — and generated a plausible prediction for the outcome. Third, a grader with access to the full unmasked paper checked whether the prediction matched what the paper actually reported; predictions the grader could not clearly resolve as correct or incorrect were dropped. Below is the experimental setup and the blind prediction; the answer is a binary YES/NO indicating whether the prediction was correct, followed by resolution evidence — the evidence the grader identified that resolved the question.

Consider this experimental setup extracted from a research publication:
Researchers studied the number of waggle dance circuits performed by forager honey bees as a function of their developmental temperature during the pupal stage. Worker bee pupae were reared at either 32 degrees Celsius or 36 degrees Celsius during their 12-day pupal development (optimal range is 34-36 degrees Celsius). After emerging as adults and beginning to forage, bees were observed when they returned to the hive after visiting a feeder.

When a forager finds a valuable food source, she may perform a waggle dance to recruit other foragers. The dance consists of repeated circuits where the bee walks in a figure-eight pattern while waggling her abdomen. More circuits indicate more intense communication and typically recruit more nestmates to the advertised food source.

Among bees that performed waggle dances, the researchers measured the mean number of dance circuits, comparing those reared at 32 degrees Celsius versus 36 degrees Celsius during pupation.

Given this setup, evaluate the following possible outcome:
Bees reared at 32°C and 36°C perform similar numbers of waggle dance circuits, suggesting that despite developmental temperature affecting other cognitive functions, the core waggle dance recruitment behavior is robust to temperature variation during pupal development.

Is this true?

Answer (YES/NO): NO